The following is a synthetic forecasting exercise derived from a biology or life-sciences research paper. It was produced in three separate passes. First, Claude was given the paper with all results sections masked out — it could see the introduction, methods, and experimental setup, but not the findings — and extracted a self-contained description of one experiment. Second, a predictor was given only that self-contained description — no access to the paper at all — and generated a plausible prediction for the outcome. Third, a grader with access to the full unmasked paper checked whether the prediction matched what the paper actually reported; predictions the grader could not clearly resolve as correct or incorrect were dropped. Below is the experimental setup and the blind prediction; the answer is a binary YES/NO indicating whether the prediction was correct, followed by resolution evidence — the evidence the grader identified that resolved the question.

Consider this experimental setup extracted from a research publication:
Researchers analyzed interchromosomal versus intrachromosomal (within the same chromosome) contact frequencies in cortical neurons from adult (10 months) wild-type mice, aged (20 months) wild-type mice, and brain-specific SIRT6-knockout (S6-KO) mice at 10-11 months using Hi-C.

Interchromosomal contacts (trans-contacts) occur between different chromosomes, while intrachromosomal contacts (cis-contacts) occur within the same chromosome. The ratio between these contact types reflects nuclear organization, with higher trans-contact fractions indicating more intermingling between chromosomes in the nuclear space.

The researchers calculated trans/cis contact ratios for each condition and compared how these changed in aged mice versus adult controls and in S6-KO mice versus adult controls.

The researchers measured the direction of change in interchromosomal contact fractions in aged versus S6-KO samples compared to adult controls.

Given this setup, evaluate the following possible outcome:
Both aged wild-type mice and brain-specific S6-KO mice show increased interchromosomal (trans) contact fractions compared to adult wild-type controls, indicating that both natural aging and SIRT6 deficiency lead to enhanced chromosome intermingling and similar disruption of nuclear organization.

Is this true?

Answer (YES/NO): NO